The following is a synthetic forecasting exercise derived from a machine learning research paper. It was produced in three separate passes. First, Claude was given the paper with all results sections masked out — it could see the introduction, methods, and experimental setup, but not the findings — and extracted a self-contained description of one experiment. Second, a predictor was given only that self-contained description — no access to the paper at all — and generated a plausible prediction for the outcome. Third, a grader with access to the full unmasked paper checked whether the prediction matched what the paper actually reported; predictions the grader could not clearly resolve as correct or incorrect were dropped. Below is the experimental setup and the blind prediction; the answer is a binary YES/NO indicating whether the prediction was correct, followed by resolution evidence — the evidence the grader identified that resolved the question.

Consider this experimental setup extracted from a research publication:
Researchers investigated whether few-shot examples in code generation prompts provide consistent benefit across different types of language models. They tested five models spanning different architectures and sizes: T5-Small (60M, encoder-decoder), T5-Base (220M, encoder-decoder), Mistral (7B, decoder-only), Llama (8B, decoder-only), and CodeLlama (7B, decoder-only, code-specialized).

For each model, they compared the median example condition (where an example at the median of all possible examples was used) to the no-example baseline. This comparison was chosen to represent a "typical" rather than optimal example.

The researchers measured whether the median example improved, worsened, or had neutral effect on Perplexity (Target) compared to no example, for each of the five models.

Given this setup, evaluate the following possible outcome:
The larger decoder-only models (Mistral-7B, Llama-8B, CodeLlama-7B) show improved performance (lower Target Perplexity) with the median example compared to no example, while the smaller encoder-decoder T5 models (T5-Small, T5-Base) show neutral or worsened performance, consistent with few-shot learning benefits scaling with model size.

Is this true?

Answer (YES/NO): NO